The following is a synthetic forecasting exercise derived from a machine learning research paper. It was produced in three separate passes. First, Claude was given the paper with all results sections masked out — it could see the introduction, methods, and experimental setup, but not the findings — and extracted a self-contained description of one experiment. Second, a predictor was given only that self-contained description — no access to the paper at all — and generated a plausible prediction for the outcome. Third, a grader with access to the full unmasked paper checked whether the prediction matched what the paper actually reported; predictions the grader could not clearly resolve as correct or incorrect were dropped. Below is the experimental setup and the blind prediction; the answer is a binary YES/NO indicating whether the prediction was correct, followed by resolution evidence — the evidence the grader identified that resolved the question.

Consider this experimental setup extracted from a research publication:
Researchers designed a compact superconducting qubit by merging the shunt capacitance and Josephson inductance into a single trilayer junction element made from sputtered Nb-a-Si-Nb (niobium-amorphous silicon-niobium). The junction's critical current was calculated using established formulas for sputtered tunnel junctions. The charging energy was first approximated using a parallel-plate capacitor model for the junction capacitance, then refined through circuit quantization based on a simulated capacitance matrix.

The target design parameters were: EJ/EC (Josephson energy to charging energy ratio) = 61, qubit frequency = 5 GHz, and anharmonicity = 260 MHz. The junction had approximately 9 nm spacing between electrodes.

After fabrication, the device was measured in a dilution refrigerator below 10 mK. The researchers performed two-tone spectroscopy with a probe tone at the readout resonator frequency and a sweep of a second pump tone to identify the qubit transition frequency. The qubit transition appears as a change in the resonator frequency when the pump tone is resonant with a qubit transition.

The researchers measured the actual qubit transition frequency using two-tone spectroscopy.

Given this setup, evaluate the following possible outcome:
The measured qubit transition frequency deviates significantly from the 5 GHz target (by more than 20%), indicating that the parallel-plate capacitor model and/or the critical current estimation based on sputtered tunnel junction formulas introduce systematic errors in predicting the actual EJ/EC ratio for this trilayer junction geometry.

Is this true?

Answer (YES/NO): NO